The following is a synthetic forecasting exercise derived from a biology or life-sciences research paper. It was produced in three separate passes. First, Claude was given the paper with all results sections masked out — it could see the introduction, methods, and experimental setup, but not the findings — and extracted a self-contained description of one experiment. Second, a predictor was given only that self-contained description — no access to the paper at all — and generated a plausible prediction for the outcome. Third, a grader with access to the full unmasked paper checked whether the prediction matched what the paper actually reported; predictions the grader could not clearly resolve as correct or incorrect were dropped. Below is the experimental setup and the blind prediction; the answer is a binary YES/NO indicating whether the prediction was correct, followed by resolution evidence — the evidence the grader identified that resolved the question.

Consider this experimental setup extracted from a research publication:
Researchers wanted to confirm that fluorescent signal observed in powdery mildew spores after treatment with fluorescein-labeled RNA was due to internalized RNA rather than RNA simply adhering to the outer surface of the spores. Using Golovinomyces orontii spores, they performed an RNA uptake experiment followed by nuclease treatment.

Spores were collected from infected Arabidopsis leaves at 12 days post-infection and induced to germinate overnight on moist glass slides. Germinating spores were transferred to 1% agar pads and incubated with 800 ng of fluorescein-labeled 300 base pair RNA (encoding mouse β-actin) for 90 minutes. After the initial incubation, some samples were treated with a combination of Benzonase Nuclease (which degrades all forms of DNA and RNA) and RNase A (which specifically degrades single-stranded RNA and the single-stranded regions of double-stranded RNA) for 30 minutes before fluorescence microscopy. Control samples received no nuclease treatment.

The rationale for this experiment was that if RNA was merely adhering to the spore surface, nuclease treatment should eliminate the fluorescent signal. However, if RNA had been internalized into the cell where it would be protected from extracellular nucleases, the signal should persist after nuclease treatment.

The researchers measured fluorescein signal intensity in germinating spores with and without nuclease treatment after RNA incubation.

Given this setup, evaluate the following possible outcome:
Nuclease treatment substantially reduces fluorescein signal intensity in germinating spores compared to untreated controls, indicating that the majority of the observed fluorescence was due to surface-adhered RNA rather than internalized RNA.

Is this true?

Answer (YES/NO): NO